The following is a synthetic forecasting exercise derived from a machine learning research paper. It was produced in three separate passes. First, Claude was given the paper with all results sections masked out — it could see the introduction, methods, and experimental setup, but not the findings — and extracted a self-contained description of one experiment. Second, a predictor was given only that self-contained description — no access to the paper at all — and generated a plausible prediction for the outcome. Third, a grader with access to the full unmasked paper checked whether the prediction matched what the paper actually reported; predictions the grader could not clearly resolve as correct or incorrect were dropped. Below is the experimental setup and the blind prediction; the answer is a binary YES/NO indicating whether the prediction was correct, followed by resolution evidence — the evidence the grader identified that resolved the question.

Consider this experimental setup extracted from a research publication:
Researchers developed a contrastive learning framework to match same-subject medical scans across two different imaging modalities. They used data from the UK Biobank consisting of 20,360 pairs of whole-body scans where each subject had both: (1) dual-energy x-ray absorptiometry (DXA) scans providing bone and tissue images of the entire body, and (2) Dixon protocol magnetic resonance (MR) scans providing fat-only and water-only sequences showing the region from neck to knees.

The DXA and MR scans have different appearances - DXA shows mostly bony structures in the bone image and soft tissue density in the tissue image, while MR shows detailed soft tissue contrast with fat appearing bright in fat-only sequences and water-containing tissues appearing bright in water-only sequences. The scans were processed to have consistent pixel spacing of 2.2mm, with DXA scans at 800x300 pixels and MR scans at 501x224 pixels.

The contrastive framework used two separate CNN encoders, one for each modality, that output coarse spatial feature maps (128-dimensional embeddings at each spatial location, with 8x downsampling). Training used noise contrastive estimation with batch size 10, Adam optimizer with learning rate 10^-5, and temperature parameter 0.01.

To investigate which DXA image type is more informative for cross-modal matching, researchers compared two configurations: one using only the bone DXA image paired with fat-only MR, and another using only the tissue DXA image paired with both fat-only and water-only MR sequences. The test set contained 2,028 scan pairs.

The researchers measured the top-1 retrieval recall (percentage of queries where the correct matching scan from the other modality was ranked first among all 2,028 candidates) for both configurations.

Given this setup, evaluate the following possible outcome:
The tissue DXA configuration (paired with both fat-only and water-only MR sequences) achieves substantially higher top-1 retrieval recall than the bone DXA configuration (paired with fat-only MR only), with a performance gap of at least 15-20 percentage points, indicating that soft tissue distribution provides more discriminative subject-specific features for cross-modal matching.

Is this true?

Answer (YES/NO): NO